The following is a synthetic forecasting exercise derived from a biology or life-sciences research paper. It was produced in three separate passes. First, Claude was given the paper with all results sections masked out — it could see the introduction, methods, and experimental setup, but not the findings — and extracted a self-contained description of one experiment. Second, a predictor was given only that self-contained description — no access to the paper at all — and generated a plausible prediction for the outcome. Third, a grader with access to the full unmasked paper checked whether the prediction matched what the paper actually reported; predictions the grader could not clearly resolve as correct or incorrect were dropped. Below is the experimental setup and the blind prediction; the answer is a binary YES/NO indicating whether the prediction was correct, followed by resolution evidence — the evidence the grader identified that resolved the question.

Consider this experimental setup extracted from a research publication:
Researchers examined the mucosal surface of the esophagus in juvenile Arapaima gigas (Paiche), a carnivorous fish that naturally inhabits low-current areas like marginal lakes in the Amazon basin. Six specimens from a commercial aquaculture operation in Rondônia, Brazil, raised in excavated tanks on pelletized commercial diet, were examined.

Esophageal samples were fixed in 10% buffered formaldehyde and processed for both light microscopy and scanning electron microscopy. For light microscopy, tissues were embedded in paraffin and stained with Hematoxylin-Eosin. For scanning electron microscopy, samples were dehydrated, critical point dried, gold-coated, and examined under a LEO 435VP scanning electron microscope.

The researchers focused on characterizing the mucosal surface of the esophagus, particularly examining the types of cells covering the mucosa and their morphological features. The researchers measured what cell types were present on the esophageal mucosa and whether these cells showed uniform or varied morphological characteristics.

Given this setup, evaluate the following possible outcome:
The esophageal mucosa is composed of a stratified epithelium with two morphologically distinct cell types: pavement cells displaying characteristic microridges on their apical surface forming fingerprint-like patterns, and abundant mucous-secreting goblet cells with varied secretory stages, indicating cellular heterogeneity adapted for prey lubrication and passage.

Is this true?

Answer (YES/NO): NO